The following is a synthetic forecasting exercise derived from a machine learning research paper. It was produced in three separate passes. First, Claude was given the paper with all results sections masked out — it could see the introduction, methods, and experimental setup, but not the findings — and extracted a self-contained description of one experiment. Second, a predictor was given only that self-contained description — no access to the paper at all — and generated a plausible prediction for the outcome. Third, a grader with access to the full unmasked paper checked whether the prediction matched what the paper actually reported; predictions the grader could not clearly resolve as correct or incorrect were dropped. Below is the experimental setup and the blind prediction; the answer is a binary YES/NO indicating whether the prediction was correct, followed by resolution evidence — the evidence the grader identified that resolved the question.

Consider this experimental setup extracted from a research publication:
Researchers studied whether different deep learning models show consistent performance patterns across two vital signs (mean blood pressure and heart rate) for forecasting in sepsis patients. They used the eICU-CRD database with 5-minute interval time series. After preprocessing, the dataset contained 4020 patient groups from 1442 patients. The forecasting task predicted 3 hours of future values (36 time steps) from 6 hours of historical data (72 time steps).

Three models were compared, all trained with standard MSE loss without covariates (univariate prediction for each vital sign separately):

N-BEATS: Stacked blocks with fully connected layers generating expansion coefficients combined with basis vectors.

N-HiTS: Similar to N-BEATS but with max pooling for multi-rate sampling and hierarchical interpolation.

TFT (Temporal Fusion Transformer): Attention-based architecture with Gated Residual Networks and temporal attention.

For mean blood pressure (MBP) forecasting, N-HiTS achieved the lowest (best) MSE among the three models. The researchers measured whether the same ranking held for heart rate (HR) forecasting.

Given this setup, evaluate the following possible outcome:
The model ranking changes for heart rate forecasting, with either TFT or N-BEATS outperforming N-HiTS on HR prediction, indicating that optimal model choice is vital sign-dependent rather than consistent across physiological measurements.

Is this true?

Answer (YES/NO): NO